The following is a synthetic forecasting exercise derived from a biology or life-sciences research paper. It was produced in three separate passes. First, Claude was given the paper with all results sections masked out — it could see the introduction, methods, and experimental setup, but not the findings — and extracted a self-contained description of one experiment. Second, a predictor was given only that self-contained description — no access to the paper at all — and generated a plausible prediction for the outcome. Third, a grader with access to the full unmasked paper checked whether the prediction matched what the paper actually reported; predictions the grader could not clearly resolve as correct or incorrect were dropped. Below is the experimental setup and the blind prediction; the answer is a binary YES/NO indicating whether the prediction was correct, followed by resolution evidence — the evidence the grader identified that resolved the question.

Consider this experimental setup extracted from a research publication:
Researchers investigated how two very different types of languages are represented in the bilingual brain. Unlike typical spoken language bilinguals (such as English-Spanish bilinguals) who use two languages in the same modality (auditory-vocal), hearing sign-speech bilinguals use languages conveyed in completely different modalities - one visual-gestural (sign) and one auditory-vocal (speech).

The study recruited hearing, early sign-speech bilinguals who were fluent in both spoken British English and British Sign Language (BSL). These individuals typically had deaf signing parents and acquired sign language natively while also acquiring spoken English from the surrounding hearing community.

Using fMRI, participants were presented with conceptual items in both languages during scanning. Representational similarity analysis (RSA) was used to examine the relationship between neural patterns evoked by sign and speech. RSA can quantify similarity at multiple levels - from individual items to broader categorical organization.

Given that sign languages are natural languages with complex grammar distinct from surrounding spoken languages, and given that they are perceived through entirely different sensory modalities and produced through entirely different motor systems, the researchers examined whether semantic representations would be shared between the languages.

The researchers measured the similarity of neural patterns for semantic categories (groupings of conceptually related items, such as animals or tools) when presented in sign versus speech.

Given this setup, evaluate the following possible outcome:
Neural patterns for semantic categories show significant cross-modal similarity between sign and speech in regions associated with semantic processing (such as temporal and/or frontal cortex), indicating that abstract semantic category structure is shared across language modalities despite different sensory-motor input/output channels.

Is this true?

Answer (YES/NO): YES